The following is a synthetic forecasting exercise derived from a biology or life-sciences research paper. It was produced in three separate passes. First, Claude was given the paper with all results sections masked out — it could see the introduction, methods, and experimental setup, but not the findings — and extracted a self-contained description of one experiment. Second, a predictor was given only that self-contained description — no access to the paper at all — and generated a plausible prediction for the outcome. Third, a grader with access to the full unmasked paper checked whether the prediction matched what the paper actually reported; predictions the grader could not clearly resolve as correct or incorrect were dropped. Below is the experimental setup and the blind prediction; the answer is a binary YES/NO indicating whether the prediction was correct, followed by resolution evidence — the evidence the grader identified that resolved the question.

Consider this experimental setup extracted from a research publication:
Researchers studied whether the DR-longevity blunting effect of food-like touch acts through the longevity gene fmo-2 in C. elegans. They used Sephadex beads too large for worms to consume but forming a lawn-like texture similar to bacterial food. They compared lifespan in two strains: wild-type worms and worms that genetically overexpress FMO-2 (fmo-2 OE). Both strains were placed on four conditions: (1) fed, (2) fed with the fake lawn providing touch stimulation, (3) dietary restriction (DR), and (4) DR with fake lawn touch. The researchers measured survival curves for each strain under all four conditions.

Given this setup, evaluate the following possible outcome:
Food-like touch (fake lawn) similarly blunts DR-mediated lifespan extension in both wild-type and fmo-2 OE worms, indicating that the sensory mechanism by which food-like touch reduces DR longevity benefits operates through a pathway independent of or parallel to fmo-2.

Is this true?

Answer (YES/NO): NO